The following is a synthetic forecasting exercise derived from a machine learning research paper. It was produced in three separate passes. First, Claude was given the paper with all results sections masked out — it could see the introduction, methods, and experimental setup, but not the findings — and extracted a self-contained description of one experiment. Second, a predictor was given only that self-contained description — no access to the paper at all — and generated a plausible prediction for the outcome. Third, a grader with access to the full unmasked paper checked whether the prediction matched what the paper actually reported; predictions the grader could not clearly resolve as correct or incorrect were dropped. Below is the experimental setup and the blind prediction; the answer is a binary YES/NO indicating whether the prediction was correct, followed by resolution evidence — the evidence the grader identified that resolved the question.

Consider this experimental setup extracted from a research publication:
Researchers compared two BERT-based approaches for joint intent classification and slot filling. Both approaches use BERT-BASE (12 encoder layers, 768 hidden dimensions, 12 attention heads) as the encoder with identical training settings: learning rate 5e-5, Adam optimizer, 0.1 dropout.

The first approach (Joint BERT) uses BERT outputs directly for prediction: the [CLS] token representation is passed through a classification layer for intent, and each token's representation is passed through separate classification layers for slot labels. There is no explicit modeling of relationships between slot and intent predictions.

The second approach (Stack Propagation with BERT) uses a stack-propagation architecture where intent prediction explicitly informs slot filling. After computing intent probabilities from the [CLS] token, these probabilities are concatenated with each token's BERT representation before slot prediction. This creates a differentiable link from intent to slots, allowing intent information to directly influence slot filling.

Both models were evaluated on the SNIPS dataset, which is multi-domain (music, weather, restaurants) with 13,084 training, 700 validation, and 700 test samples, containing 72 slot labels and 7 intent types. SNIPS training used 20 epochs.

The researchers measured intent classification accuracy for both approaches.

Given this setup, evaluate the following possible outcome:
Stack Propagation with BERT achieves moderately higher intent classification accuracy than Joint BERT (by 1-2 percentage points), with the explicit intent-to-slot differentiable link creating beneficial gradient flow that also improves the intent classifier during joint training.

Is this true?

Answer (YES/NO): NO